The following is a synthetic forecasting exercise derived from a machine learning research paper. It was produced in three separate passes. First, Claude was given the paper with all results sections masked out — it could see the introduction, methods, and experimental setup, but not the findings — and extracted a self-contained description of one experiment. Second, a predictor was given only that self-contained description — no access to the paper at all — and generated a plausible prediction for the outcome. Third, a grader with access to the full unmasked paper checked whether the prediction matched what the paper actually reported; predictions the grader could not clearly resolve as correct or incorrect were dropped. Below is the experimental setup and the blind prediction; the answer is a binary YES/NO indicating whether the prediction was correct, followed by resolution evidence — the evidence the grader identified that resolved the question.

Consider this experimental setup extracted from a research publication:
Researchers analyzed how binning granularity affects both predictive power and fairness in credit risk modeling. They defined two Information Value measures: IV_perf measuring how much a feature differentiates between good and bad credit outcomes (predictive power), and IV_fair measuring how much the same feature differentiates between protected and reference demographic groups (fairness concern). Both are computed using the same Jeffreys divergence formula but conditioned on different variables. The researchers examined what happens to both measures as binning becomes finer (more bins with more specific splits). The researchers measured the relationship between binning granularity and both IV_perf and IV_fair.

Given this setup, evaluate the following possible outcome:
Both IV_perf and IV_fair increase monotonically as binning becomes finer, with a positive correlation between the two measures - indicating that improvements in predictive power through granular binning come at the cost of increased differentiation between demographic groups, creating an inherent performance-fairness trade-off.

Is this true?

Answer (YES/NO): YES